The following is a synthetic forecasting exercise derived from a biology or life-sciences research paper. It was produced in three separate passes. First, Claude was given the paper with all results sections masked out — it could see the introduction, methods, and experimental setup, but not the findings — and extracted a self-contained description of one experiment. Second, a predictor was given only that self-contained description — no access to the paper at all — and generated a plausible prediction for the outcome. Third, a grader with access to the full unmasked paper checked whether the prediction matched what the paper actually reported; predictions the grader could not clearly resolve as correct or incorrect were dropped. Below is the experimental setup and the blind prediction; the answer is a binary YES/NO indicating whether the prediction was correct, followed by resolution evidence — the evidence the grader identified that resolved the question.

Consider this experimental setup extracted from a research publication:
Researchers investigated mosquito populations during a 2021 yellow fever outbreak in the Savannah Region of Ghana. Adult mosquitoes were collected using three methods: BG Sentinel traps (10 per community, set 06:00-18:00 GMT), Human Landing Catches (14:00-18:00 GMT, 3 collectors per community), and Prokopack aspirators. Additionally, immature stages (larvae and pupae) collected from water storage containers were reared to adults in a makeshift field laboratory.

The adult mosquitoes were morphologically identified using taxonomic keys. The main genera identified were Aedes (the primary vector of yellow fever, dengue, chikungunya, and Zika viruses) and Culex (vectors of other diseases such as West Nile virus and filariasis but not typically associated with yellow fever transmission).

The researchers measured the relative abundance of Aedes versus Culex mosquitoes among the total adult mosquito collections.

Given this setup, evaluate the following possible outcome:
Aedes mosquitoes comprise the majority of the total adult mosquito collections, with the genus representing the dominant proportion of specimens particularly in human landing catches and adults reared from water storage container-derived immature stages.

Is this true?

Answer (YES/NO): NO